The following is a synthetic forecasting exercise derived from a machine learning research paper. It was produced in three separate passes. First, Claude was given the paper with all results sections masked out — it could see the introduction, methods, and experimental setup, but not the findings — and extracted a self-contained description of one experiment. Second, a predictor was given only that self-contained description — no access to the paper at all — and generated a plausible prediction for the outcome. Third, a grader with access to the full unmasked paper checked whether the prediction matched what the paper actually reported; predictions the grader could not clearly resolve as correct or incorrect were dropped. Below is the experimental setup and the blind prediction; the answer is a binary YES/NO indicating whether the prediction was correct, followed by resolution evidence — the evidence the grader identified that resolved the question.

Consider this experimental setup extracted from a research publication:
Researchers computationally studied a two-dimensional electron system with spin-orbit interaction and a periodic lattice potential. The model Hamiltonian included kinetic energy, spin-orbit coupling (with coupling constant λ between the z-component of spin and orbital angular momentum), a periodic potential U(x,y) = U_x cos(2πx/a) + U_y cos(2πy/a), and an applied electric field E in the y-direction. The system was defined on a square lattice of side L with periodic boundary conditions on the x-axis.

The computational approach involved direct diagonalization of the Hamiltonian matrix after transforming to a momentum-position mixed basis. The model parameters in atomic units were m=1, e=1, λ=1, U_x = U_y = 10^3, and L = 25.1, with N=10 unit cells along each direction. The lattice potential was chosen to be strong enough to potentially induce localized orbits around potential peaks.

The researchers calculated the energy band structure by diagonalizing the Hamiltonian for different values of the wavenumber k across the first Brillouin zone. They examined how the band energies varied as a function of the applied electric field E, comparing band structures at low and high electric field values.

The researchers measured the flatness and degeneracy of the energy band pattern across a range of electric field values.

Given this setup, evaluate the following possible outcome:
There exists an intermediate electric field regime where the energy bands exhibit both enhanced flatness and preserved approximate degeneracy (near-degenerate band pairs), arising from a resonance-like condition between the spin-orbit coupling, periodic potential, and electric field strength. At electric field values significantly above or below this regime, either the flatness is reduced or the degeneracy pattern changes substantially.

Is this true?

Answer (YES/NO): NO